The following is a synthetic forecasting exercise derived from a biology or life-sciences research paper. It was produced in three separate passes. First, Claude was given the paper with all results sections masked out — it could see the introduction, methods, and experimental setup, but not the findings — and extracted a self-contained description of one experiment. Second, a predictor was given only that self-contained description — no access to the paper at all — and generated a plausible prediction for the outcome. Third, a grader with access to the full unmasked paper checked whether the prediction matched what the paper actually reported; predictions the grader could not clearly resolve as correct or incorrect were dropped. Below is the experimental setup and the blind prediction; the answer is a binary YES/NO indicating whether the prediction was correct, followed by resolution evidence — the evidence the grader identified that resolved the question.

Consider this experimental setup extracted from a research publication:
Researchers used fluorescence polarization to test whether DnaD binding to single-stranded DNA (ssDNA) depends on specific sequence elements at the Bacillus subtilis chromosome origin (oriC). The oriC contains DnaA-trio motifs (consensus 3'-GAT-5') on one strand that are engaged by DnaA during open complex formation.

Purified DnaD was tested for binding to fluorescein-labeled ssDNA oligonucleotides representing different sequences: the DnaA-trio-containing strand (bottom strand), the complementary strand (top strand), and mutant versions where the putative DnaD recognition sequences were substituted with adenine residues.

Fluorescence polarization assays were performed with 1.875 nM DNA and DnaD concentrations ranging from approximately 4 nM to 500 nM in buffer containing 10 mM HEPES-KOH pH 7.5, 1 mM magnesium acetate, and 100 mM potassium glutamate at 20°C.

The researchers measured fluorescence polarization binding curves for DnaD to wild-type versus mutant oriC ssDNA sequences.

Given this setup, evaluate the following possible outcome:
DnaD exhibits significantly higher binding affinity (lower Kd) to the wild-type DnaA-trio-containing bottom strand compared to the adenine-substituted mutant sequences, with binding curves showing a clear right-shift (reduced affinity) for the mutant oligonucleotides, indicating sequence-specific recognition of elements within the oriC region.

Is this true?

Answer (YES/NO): NO